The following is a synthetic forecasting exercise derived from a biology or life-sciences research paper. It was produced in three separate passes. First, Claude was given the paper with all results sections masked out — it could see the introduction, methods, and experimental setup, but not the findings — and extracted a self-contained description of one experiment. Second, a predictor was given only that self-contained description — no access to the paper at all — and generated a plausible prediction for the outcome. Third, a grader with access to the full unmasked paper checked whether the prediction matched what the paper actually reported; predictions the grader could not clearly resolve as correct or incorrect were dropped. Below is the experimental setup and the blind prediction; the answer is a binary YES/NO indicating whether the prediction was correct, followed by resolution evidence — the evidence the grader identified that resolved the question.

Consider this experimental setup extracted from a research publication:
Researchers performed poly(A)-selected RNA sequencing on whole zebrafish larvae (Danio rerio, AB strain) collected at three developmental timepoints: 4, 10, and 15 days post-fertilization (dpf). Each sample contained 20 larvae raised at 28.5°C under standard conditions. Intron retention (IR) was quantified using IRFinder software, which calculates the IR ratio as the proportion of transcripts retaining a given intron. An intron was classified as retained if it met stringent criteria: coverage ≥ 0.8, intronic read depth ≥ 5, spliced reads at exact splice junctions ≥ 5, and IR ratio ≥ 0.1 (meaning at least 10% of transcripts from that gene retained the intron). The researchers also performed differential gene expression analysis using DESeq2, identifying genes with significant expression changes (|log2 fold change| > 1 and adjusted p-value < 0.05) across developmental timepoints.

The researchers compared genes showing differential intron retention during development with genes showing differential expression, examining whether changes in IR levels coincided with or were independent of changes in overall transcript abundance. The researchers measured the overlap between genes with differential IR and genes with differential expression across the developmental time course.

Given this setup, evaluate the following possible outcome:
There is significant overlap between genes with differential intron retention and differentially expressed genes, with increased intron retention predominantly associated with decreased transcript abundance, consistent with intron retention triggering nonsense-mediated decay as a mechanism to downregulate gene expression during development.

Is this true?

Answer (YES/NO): NO